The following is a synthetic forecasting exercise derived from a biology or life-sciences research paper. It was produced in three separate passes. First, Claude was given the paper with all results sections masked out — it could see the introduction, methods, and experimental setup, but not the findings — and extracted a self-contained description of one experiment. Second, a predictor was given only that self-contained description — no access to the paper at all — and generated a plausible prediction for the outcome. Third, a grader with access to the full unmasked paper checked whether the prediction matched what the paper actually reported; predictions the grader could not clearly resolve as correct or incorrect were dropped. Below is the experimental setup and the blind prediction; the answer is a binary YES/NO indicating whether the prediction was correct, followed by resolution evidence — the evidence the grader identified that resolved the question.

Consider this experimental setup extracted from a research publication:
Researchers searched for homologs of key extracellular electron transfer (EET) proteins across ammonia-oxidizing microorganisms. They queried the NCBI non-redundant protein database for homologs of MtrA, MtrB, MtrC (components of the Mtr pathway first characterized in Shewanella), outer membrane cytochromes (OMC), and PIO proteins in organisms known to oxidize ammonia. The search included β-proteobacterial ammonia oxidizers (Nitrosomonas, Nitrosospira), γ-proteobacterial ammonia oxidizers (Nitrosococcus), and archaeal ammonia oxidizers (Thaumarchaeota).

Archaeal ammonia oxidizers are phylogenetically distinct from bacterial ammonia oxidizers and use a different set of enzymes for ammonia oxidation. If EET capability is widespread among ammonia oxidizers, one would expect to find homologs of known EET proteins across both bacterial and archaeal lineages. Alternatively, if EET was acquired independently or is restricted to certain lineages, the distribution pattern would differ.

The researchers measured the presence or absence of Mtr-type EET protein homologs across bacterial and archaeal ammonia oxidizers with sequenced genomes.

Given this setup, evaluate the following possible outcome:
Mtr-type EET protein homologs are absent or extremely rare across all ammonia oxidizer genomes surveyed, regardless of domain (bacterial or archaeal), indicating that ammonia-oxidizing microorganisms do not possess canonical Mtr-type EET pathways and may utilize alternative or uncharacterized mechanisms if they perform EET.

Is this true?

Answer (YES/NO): NO